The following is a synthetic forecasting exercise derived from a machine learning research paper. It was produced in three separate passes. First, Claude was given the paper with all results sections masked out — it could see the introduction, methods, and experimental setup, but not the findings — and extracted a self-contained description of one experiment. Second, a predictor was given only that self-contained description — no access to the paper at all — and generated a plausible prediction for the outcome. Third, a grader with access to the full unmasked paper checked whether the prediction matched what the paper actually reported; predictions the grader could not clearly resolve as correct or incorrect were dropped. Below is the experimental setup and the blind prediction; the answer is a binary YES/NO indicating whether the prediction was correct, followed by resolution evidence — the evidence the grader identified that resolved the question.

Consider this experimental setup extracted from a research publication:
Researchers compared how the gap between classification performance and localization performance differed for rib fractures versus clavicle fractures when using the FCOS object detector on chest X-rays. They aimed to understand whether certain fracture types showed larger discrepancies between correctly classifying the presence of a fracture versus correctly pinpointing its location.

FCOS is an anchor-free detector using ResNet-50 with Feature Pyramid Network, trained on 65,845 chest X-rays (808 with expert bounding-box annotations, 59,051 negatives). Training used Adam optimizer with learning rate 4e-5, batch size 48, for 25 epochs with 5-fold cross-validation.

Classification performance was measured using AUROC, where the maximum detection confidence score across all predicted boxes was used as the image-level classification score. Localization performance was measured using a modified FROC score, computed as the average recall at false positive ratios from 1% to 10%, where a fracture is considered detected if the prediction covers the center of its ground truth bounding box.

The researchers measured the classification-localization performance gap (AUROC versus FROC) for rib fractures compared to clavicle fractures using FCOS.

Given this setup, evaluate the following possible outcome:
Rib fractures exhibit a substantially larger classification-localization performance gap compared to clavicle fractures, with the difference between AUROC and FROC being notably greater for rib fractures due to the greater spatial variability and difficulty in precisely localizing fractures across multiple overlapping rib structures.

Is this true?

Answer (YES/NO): YES